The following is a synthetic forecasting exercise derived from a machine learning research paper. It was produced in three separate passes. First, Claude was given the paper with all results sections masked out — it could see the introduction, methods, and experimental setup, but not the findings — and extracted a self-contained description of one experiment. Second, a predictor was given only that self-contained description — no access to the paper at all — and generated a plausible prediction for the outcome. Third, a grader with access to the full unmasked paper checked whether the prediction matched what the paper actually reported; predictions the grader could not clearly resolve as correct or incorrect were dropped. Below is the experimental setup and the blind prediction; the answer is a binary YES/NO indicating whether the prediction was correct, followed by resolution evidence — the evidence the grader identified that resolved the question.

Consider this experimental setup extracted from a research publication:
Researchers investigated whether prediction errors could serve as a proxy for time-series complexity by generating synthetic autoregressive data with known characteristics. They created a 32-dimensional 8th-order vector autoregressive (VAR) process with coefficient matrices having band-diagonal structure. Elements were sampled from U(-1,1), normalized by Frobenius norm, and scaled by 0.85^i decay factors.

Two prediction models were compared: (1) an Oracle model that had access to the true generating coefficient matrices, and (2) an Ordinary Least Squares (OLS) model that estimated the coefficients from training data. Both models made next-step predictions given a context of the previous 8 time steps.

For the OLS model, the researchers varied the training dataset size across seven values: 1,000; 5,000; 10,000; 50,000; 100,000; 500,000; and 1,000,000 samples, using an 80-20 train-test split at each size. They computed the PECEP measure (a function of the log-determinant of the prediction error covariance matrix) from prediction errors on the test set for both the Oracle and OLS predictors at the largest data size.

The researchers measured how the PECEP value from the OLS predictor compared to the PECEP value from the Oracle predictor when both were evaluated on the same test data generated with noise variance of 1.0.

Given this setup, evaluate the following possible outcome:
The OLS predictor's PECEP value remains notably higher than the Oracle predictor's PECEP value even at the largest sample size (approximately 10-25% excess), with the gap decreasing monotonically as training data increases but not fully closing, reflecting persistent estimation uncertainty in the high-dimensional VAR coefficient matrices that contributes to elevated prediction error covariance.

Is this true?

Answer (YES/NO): NO